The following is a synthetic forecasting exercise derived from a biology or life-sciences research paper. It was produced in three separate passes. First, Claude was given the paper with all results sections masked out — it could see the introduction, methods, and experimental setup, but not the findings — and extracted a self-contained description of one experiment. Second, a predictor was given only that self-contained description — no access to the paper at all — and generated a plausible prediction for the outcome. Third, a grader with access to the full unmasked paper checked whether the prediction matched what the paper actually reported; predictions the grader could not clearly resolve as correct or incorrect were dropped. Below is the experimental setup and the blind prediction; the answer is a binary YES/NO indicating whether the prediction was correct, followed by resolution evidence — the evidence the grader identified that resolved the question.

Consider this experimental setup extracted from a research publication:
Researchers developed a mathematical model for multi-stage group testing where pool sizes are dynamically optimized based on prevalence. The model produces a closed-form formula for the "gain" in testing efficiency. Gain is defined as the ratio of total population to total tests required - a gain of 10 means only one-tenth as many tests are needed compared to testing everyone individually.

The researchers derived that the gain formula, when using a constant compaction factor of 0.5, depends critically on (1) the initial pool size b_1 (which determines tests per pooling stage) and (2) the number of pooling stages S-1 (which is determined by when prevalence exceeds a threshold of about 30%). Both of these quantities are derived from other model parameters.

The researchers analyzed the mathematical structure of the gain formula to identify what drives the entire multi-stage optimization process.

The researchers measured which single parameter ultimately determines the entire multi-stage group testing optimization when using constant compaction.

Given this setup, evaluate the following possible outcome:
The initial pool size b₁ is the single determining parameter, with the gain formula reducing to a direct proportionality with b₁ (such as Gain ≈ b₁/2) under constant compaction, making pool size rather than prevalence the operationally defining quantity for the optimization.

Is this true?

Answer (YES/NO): NO